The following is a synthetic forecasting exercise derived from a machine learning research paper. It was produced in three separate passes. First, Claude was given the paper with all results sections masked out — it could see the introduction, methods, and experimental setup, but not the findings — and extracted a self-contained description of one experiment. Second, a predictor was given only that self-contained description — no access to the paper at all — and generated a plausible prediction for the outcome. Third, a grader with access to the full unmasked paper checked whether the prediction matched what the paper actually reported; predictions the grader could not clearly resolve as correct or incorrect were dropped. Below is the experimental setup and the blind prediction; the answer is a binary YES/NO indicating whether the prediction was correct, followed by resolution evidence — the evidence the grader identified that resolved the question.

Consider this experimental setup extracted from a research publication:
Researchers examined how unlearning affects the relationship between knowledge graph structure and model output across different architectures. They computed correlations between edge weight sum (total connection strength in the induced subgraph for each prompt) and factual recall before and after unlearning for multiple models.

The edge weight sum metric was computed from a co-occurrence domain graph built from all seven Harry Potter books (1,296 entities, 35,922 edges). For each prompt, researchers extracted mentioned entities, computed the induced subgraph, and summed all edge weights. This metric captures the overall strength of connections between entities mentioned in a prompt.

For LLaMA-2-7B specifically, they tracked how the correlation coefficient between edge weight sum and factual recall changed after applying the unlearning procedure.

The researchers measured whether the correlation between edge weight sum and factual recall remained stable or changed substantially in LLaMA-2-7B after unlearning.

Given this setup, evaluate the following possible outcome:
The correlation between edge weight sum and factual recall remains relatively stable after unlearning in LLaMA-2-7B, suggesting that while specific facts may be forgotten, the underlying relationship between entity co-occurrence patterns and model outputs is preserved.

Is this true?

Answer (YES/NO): NO